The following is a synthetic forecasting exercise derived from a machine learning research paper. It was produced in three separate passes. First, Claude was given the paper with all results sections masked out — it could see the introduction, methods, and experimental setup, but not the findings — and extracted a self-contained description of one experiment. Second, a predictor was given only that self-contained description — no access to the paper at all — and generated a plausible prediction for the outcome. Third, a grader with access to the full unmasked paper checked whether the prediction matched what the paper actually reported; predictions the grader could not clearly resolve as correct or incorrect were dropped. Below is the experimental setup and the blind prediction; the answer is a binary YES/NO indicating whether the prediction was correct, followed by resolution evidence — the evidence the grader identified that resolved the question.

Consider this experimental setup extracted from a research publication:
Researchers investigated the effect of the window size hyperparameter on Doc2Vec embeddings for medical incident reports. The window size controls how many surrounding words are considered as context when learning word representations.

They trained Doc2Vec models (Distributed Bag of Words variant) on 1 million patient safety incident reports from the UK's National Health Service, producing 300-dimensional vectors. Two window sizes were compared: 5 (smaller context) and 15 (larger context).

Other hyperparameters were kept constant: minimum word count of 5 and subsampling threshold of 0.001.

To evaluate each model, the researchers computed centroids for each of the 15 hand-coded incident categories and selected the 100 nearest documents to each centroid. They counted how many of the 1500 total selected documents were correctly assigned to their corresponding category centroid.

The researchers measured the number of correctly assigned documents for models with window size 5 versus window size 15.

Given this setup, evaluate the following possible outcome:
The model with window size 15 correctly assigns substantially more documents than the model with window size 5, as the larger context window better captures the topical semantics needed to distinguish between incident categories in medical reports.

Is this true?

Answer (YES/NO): NO